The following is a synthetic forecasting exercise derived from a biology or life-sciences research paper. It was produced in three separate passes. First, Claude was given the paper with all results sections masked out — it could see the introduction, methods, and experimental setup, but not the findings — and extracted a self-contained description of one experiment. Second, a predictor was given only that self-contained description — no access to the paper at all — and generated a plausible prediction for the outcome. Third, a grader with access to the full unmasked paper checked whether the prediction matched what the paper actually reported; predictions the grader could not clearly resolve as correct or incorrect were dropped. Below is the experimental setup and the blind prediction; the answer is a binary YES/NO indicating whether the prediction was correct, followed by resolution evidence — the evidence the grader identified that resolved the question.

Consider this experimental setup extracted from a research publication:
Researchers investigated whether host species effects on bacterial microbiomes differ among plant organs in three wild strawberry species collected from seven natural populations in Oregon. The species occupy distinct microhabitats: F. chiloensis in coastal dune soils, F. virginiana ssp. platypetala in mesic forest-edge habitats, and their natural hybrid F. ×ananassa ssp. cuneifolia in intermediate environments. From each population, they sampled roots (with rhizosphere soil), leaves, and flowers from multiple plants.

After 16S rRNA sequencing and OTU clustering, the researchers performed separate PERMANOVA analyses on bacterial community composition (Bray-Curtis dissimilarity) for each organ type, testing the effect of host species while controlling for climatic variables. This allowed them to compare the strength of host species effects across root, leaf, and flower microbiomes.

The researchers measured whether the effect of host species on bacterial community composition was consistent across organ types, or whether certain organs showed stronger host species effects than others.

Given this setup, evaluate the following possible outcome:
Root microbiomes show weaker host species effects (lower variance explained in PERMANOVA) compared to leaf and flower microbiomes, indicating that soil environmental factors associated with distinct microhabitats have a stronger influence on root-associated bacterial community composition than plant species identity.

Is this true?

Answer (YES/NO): NO